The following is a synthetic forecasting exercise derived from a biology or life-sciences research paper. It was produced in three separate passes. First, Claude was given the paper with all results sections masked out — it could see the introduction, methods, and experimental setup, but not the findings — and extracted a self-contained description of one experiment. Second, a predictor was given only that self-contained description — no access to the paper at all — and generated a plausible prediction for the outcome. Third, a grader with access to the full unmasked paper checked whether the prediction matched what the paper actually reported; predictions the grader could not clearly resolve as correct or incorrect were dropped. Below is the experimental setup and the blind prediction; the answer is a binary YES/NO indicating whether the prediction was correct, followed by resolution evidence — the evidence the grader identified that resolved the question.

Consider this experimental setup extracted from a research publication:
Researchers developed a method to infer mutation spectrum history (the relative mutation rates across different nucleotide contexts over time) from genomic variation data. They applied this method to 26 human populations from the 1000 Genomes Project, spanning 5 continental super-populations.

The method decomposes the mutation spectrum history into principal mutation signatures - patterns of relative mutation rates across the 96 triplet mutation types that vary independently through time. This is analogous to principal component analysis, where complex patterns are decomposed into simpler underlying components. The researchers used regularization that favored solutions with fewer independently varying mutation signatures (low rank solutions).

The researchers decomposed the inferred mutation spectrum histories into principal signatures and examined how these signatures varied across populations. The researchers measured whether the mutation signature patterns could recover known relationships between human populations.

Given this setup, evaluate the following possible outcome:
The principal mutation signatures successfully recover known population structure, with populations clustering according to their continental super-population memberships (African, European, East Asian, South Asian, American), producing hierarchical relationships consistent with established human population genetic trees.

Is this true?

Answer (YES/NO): YES